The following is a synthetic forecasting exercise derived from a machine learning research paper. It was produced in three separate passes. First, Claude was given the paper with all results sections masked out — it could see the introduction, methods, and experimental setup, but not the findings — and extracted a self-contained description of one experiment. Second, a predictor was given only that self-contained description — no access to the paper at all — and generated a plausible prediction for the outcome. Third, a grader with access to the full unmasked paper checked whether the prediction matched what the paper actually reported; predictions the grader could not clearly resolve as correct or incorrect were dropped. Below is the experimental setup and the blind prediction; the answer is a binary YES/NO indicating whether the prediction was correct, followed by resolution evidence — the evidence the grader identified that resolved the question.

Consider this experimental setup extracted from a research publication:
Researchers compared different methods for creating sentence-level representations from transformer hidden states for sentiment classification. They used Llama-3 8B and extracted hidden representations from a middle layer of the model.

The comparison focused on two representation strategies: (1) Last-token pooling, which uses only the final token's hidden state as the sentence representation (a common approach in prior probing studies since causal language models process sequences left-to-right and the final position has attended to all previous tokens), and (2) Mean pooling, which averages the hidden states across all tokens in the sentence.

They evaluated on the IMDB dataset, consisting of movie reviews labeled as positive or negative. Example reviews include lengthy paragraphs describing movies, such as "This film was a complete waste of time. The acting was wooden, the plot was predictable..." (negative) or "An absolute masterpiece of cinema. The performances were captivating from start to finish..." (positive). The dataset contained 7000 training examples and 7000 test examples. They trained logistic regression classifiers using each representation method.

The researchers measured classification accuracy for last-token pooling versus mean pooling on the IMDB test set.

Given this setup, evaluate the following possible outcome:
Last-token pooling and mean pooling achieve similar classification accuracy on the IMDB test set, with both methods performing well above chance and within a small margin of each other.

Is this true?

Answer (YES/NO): NO